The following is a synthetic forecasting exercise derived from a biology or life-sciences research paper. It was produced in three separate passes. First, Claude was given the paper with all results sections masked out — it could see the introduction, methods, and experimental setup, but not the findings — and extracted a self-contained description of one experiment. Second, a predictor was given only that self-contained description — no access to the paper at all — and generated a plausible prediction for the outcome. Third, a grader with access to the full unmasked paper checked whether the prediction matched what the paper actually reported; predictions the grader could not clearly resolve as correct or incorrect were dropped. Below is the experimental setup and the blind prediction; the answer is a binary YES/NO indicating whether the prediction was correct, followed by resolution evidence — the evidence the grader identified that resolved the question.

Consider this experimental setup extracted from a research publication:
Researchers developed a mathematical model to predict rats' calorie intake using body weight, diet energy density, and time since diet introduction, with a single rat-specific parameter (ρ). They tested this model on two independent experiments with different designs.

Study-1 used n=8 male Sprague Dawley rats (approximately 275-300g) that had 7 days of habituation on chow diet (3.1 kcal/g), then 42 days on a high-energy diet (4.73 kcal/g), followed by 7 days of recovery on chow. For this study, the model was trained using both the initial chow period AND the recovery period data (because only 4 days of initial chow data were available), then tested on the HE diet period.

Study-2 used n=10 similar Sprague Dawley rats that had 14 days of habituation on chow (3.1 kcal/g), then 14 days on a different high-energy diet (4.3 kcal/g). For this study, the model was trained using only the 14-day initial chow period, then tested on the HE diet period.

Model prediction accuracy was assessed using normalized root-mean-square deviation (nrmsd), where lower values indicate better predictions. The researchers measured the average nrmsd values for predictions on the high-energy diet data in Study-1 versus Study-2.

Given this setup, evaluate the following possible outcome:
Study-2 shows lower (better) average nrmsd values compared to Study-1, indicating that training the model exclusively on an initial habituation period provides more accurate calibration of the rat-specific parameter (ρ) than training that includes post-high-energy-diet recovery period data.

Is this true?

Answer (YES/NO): NO